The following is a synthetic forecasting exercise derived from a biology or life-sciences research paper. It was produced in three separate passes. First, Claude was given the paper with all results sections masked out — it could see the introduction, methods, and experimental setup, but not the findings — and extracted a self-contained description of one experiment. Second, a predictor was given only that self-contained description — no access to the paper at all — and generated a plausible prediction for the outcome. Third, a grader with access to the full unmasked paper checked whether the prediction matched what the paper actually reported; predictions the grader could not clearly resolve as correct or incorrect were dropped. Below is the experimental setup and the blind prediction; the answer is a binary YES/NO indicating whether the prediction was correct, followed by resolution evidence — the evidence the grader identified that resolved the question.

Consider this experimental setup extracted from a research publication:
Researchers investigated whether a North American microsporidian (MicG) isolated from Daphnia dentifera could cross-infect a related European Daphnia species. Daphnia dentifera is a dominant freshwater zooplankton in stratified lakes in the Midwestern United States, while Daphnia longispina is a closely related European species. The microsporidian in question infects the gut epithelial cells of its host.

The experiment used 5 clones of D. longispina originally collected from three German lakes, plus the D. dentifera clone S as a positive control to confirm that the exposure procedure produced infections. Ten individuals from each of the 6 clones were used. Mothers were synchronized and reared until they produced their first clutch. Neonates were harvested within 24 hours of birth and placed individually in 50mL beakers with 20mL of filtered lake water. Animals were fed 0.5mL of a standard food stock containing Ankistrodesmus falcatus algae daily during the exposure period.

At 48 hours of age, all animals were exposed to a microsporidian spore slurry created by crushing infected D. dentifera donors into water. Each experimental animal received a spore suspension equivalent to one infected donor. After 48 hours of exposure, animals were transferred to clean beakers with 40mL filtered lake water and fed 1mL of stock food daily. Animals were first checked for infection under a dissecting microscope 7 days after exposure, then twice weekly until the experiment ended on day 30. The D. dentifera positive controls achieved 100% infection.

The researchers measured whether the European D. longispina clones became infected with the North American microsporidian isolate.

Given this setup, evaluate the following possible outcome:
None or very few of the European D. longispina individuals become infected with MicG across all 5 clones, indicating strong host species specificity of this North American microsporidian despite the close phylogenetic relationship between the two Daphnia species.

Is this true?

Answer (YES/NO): NO